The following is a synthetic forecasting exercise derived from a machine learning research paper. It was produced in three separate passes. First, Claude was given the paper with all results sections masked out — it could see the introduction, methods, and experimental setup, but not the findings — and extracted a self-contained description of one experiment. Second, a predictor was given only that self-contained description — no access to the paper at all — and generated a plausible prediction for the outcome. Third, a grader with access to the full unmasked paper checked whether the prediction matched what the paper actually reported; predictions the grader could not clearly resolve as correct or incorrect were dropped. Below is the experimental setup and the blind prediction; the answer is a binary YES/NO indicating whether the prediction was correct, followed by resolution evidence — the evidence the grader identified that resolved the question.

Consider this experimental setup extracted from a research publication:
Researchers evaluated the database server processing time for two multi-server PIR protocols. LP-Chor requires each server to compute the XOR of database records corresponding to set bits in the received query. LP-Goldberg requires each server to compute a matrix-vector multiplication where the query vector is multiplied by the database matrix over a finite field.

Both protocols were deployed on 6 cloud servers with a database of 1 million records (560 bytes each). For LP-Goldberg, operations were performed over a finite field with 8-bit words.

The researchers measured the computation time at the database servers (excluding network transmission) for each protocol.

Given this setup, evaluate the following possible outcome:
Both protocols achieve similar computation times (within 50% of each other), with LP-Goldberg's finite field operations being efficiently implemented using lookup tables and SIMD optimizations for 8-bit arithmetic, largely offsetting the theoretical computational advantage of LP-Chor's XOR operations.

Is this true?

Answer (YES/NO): NO